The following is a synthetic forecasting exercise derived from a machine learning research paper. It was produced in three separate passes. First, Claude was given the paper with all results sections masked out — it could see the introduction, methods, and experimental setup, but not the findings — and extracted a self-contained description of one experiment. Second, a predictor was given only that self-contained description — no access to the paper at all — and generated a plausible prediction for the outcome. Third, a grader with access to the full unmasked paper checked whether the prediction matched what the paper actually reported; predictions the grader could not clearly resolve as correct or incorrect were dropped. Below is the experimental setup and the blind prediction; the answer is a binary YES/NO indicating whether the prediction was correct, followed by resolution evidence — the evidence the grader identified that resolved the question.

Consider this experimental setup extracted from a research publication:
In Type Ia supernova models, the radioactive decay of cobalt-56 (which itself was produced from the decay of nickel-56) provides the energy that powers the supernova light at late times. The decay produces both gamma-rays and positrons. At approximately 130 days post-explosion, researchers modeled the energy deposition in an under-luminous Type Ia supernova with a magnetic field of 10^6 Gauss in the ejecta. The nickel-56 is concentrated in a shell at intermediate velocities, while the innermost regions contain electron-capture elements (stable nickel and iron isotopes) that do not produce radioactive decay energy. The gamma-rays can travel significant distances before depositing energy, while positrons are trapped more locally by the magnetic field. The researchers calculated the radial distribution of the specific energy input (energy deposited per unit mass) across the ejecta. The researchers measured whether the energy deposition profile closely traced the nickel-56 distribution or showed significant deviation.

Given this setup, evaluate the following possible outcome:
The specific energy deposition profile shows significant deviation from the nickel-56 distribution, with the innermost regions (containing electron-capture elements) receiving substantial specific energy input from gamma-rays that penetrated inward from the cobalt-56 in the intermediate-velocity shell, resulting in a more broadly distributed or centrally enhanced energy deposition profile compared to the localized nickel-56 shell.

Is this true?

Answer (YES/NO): YES